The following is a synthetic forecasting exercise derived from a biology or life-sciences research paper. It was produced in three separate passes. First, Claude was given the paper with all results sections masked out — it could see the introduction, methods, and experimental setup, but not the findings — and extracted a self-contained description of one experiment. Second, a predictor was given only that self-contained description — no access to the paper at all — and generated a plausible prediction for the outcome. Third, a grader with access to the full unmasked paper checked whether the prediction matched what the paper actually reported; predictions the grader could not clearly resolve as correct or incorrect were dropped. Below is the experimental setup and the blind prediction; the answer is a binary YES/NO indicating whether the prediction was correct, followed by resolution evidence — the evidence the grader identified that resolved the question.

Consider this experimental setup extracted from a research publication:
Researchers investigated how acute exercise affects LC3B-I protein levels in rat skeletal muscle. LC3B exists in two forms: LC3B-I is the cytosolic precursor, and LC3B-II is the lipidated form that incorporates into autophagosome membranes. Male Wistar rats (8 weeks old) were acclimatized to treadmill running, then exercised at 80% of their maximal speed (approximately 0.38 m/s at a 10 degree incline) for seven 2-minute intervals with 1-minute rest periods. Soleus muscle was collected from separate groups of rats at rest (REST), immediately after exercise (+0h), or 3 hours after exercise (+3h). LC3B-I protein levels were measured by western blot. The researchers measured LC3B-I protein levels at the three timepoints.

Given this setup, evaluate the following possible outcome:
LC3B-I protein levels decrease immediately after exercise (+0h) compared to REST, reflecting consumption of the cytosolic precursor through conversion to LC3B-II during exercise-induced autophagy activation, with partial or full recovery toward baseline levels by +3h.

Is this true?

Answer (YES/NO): NO